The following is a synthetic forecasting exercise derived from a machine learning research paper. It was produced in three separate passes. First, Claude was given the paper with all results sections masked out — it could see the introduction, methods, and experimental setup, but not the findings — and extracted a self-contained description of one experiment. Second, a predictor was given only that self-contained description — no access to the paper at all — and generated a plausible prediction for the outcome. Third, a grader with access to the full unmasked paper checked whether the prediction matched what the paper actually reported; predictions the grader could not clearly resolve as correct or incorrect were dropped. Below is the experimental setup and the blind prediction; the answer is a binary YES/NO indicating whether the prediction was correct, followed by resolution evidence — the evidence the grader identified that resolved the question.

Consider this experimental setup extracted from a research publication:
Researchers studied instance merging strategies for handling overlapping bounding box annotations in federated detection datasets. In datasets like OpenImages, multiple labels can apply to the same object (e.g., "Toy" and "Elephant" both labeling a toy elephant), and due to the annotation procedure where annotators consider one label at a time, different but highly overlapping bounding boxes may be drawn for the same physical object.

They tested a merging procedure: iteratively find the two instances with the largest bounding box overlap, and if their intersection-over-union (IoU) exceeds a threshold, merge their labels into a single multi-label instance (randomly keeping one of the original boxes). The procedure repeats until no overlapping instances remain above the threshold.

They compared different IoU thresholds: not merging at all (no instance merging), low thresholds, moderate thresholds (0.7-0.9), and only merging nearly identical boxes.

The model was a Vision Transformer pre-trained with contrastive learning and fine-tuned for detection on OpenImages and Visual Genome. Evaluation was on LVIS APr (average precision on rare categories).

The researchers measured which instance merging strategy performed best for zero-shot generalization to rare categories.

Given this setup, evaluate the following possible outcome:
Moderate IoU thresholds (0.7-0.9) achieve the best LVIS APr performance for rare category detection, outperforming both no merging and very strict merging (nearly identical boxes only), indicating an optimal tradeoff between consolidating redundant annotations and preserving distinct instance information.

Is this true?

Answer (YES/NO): YES